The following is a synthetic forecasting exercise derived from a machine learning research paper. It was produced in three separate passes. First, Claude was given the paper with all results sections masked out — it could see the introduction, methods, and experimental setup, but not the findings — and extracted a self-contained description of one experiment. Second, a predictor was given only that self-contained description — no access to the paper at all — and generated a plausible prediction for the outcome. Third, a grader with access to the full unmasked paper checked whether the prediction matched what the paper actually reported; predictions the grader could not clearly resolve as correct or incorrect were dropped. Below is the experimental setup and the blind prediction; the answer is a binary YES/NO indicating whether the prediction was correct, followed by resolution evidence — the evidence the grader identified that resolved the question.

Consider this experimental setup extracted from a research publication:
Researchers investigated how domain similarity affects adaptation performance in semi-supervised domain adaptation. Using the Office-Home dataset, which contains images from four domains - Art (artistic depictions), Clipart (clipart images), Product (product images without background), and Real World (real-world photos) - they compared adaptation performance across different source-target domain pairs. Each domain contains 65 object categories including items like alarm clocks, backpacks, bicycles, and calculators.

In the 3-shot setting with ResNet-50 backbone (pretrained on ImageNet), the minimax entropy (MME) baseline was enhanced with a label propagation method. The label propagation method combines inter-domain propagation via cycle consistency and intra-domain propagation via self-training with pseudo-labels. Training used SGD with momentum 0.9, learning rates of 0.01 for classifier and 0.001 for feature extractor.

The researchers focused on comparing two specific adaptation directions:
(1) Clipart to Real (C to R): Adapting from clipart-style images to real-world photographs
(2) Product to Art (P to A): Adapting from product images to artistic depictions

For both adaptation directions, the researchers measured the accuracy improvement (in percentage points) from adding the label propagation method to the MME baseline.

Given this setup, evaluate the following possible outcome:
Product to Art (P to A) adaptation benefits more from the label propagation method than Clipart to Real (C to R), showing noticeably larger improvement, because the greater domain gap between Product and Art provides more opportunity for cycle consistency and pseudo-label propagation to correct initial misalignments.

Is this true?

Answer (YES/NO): NO